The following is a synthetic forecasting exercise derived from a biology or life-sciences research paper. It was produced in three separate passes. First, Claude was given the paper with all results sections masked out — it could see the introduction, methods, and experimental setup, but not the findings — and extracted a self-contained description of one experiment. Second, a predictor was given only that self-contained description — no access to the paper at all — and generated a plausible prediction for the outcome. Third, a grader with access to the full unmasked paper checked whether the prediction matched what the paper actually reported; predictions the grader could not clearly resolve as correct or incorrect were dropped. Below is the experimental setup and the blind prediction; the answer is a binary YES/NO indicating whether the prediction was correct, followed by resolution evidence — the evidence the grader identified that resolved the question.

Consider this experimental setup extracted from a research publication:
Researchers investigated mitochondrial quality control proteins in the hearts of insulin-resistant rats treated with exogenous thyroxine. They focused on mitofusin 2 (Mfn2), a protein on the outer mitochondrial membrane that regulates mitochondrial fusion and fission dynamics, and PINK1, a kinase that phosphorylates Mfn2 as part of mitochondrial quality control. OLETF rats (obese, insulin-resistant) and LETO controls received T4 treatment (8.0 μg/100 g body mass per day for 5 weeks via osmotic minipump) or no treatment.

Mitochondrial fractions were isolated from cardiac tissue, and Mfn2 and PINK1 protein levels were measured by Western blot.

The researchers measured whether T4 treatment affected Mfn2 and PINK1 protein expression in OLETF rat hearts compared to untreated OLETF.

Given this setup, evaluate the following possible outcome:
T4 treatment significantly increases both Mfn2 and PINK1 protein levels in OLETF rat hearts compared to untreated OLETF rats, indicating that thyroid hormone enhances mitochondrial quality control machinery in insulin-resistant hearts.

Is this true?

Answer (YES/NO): NO